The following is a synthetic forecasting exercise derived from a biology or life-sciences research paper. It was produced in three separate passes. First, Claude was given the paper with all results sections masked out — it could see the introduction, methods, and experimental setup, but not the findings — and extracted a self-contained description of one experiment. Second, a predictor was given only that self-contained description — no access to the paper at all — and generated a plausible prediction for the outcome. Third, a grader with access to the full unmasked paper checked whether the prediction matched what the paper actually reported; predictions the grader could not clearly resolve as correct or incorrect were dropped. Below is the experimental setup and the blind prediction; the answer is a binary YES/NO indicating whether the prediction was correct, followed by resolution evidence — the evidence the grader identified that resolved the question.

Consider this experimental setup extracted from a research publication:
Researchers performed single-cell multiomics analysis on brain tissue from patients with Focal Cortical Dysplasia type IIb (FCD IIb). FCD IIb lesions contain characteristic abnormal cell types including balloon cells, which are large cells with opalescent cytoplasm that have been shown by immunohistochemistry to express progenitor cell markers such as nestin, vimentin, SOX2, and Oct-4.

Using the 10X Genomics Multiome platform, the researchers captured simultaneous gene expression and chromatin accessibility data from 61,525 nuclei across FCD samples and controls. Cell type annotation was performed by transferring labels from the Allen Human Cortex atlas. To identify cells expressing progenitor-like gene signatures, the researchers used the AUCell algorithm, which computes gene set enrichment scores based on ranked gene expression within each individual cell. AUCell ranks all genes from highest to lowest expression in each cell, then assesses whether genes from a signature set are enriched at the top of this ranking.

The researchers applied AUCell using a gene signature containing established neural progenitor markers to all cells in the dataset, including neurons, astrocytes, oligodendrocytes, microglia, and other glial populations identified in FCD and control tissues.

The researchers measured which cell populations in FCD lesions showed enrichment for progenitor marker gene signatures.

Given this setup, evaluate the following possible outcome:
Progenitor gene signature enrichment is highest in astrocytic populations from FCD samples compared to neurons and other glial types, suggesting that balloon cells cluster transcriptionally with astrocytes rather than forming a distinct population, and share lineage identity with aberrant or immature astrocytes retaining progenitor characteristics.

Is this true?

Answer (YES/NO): YES